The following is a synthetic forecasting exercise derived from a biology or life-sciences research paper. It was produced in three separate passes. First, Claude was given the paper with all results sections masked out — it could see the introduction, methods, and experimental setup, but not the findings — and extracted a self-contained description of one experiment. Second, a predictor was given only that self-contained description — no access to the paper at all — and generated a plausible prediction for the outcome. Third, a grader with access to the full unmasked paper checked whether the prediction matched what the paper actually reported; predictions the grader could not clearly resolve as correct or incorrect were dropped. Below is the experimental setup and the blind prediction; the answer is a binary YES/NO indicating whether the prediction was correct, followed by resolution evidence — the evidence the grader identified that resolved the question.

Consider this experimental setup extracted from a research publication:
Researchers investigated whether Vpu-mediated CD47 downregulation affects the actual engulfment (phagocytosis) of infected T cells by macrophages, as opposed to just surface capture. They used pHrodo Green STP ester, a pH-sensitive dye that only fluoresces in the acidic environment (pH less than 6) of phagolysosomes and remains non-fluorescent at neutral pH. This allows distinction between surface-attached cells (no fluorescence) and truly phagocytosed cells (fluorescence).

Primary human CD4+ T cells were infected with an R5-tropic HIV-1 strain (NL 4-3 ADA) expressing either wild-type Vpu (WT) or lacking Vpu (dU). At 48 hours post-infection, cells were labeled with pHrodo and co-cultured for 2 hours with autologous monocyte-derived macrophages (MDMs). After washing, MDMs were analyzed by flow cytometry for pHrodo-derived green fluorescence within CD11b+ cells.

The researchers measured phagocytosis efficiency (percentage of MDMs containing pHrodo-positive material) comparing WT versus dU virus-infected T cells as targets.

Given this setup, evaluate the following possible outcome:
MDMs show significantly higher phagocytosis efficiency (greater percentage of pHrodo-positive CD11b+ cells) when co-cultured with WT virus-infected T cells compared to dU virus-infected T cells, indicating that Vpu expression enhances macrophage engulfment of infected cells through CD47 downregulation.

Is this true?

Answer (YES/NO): YES